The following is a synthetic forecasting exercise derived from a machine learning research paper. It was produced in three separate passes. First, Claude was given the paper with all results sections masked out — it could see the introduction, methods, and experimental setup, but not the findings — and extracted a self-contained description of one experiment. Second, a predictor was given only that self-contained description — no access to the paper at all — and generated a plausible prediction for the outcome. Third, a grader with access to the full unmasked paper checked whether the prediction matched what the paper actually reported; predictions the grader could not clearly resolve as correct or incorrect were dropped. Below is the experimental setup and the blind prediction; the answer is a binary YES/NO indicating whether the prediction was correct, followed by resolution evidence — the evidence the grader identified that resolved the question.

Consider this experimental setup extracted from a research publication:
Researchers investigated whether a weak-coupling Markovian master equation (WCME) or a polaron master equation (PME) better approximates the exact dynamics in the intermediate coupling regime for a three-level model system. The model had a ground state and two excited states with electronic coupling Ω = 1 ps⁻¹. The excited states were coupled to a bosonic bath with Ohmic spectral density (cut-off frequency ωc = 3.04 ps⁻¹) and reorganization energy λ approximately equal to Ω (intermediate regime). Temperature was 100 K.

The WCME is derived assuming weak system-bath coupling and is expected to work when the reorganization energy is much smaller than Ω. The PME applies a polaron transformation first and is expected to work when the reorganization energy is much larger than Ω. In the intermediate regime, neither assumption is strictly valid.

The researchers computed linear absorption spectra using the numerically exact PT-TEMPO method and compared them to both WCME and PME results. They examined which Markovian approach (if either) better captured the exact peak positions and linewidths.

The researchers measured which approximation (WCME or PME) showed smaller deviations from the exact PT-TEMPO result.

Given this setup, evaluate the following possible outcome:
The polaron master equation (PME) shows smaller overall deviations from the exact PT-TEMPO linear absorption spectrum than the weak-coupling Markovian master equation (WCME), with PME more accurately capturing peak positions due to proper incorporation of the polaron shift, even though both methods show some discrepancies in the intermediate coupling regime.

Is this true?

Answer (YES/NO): NO